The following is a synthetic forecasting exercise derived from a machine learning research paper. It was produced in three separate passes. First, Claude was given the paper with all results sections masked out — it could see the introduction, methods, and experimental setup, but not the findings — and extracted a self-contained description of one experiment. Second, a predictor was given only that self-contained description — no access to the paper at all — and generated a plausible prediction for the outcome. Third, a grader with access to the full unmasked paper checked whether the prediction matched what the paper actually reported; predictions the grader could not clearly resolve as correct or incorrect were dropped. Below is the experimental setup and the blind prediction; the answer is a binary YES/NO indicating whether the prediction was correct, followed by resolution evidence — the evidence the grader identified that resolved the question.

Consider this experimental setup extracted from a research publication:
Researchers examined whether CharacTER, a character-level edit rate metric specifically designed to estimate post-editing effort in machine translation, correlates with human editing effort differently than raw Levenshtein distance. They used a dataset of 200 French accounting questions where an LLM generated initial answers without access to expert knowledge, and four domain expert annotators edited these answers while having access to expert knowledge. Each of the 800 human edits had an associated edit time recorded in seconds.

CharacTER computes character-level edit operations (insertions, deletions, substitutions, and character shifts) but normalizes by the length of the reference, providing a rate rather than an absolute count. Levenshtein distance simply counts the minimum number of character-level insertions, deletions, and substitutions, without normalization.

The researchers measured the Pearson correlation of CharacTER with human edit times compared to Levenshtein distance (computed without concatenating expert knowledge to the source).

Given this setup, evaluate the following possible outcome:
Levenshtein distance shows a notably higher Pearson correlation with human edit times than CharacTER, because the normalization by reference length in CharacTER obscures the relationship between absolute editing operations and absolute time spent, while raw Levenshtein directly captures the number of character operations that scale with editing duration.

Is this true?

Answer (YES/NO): YES